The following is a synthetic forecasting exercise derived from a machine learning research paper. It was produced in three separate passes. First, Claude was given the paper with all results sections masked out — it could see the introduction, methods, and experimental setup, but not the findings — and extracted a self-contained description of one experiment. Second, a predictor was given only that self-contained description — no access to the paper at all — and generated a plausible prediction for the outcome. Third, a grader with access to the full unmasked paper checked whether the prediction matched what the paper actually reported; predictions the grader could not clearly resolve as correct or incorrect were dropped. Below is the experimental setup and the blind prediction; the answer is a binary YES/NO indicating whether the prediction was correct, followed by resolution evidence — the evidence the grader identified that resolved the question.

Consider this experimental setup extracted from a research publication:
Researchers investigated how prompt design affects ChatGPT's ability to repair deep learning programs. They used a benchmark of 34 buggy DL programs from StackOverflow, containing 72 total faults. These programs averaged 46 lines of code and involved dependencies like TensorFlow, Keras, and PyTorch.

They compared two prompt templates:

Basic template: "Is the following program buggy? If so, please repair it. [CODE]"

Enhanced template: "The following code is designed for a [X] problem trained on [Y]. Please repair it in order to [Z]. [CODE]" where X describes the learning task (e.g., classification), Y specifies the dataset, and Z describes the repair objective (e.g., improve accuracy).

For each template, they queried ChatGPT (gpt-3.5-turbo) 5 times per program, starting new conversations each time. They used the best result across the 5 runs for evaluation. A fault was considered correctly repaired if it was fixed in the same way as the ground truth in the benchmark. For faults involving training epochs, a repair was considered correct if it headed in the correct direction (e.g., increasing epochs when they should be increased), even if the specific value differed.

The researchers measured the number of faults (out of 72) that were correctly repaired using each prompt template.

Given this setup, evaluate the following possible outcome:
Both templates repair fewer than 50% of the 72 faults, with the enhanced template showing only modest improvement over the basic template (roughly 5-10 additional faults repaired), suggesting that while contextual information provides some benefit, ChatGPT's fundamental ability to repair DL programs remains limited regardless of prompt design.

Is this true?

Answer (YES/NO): NO